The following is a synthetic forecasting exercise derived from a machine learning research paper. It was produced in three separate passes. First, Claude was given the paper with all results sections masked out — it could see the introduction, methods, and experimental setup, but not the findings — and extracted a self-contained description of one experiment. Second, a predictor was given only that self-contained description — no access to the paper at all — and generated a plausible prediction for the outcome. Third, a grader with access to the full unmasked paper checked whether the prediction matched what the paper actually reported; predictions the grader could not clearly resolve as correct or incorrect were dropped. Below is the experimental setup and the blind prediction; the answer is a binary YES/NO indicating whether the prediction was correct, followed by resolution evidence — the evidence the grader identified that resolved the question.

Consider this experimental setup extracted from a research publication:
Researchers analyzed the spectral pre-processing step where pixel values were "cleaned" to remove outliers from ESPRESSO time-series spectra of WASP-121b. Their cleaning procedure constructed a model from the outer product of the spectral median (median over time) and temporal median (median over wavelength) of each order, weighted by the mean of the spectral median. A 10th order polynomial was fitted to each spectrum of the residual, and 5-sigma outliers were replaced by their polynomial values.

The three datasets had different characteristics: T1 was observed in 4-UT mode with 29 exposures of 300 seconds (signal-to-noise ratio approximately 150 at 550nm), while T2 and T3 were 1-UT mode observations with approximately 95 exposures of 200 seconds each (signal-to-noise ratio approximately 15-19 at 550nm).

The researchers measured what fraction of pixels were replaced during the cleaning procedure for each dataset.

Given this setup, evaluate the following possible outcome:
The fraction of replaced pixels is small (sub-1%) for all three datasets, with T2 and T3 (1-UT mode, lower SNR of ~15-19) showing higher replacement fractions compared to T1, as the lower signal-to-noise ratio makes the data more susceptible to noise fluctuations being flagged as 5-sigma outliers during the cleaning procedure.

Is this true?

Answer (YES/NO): NO